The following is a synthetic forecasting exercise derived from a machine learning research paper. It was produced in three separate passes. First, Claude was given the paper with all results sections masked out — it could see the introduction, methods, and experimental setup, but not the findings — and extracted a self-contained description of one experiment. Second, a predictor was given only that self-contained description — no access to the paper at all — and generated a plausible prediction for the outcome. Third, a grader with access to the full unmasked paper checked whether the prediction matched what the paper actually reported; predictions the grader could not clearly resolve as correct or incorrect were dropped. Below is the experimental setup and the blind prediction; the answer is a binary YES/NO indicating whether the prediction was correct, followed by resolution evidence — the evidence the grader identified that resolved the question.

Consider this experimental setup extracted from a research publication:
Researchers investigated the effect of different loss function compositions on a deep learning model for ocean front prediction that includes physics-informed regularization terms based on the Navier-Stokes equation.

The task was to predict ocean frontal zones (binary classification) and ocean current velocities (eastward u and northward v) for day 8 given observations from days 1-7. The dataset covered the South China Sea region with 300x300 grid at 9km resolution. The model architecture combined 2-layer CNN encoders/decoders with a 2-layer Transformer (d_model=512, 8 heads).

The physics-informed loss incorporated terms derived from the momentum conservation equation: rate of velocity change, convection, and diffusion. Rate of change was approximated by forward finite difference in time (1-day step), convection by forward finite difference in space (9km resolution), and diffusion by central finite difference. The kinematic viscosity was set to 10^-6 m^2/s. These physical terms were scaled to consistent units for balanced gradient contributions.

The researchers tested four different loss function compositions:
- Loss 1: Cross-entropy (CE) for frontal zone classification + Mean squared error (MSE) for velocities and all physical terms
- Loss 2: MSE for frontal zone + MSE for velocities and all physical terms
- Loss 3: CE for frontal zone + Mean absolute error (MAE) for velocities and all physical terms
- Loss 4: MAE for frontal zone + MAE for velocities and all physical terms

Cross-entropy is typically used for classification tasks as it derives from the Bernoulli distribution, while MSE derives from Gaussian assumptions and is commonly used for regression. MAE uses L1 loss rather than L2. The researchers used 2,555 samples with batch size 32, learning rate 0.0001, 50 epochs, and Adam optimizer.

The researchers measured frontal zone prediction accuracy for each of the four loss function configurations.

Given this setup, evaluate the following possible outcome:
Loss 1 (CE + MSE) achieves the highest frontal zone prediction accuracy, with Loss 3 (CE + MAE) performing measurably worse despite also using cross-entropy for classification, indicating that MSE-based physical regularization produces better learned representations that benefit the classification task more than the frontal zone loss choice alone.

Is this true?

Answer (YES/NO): YES